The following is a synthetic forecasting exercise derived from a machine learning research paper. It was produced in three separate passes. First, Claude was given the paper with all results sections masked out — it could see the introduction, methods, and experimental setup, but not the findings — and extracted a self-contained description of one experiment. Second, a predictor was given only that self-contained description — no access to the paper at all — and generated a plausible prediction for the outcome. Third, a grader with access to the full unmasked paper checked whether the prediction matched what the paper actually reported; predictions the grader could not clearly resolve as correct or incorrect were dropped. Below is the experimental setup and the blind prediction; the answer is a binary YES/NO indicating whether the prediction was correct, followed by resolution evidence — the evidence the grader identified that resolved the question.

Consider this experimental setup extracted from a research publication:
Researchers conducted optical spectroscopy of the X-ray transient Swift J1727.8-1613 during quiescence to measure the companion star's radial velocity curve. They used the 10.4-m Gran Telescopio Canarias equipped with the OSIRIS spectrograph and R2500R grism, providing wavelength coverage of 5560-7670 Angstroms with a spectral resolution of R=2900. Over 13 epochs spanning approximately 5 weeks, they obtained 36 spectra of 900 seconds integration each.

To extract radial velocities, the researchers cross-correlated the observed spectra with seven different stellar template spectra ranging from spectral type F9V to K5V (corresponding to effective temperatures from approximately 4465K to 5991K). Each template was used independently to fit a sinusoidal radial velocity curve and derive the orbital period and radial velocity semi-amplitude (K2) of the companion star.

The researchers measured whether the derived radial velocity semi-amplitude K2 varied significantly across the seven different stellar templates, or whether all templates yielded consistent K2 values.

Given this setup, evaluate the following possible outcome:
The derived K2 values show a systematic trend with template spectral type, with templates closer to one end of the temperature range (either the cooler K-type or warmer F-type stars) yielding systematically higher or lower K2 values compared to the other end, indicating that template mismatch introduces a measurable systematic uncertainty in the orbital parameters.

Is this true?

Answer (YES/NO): NO